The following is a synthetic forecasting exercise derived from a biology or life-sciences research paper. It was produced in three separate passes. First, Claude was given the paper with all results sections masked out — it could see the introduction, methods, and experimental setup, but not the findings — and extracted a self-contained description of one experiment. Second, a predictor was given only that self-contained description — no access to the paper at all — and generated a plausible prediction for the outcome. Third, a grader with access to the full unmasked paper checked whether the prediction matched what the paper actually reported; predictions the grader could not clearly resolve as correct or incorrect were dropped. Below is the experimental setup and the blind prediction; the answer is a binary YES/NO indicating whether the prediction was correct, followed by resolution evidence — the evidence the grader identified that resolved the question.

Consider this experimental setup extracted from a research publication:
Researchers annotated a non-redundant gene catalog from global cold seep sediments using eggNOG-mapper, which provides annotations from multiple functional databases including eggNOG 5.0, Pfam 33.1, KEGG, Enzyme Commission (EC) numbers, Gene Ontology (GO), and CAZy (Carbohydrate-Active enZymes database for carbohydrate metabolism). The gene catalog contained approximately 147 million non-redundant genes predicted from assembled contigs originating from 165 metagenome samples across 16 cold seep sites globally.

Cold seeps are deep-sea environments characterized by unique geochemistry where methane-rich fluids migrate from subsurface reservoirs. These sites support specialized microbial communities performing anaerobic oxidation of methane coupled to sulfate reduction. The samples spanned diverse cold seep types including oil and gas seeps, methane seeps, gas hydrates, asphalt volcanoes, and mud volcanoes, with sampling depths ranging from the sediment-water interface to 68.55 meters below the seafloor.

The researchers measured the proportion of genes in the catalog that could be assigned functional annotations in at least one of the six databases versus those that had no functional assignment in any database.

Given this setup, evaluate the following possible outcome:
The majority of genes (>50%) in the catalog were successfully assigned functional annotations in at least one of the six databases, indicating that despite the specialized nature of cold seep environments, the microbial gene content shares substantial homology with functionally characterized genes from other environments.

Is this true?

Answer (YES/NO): YES